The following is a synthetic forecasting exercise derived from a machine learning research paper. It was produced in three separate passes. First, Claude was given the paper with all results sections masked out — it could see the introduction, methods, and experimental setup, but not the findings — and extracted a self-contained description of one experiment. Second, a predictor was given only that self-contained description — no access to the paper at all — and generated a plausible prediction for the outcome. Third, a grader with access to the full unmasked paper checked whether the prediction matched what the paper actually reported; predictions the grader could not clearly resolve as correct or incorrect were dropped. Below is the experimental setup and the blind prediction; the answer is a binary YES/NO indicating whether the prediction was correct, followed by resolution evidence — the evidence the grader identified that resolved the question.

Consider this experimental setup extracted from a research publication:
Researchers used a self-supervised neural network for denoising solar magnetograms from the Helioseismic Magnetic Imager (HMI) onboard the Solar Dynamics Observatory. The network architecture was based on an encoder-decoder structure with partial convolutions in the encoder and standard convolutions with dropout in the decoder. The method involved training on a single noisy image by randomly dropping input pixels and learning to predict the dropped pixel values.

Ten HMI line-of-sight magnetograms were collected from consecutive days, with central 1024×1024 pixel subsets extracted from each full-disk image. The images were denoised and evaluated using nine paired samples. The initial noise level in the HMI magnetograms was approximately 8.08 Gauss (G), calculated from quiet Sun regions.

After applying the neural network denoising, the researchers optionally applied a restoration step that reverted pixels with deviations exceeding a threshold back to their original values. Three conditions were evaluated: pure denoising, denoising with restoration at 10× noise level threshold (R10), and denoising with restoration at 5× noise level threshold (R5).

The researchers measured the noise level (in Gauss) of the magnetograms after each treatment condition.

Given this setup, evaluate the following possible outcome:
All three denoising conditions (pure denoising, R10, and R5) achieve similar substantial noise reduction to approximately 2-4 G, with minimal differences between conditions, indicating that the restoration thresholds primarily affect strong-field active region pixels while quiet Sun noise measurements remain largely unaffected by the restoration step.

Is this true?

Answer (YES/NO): YES